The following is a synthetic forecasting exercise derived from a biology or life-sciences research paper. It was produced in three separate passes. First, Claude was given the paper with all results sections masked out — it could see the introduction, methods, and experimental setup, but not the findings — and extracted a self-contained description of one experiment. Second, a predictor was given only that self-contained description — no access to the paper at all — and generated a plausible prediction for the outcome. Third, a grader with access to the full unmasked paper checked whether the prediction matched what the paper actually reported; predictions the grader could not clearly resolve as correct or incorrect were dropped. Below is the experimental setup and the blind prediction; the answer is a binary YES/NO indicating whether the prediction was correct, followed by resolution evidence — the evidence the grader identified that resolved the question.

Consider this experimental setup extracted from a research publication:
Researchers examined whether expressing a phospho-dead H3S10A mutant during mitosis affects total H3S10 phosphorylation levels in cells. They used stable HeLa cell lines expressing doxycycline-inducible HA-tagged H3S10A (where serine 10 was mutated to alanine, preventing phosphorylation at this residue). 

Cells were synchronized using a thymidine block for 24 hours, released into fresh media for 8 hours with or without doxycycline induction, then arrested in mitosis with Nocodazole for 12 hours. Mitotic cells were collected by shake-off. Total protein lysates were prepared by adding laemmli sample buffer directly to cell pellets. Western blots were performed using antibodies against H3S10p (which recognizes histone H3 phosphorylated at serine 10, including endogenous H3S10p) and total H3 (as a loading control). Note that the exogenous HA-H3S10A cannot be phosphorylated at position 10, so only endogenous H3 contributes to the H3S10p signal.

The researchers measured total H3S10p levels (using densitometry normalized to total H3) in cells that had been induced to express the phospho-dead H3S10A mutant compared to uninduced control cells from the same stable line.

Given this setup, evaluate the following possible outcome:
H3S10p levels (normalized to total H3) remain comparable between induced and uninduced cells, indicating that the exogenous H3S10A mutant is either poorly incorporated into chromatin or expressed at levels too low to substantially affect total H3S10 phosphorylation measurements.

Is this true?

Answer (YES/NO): NO